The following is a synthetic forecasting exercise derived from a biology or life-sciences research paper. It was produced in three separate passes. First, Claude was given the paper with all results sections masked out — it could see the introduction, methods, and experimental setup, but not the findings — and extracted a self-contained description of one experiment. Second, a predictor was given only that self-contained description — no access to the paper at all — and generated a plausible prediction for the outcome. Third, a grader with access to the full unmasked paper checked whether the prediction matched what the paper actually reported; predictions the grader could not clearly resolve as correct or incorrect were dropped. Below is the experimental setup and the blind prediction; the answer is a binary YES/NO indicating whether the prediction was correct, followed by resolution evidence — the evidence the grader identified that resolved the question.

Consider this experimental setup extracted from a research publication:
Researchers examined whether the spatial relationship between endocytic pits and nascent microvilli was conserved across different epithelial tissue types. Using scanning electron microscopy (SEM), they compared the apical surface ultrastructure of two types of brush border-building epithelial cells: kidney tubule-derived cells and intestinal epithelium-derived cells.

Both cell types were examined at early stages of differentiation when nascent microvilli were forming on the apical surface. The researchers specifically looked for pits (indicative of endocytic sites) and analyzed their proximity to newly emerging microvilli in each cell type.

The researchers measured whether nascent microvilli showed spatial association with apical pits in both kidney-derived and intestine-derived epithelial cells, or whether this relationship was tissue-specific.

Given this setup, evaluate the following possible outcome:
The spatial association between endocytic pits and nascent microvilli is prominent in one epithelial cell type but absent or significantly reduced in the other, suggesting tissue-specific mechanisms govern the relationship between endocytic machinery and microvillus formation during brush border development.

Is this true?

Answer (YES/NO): NO